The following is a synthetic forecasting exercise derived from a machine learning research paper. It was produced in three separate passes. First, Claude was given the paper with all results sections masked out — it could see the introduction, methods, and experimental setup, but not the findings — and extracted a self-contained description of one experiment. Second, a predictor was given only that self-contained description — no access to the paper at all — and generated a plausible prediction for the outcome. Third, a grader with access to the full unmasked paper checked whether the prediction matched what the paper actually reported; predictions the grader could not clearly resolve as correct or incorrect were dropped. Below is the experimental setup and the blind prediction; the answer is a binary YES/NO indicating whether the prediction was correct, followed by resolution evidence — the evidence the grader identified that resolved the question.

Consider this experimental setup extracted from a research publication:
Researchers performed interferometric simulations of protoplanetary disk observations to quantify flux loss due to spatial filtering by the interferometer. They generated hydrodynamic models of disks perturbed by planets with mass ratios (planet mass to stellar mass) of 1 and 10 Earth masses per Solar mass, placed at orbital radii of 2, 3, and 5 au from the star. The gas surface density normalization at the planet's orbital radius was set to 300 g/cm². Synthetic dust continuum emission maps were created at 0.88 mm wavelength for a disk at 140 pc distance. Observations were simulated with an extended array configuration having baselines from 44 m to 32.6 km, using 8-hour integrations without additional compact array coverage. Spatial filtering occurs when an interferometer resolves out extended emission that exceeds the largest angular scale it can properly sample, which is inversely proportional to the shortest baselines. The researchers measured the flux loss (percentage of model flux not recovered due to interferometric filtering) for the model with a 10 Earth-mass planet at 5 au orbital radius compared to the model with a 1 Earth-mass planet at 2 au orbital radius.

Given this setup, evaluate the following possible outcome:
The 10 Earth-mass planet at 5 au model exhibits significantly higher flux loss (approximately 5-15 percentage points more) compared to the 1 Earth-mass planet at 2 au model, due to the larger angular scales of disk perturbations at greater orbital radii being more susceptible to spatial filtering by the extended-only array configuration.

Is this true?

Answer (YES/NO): YES